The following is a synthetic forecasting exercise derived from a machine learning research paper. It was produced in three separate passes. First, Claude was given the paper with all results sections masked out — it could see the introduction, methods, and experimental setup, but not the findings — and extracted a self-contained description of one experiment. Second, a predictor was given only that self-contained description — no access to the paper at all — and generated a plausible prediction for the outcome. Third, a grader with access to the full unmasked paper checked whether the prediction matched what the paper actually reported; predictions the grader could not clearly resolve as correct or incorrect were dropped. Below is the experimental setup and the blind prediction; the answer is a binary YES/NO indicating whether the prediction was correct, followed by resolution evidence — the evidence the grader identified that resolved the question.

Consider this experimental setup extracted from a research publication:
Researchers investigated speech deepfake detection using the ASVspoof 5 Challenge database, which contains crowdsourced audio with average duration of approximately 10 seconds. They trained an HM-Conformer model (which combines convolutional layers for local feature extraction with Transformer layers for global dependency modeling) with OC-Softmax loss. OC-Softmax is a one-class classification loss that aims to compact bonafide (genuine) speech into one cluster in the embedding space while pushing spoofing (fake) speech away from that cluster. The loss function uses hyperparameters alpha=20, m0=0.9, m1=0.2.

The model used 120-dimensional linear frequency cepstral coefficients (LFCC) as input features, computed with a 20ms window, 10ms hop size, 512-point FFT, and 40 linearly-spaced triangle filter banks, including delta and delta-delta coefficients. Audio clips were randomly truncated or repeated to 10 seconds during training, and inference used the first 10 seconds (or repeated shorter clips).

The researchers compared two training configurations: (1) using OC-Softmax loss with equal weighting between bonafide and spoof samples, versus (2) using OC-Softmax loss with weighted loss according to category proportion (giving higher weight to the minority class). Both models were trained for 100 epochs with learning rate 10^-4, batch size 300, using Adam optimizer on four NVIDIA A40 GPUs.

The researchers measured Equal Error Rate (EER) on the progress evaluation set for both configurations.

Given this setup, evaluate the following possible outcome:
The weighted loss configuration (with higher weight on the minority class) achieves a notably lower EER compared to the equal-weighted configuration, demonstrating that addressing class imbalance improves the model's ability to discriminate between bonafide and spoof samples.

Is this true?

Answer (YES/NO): NO